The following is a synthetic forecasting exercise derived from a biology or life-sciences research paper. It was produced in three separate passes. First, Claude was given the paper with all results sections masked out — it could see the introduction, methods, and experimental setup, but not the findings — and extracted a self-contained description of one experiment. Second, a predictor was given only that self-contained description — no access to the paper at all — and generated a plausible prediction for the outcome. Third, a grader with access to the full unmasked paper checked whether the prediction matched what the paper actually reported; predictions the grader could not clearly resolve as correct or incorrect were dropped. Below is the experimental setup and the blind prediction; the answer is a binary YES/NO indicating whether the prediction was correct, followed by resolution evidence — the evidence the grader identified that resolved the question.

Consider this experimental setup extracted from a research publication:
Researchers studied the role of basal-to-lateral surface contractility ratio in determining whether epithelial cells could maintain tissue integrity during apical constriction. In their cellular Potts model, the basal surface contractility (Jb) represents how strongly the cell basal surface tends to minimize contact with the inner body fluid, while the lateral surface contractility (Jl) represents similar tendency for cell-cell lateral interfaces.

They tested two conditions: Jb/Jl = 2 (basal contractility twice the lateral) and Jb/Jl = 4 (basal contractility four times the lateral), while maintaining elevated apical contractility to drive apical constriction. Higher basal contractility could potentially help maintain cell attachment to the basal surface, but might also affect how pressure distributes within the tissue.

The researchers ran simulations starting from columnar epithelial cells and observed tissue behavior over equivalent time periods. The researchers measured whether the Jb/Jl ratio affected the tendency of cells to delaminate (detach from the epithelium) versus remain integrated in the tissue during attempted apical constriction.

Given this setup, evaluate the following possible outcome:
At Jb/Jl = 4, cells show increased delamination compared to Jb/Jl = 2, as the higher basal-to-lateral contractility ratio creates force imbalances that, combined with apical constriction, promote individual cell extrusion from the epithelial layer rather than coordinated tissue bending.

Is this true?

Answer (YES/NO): NO